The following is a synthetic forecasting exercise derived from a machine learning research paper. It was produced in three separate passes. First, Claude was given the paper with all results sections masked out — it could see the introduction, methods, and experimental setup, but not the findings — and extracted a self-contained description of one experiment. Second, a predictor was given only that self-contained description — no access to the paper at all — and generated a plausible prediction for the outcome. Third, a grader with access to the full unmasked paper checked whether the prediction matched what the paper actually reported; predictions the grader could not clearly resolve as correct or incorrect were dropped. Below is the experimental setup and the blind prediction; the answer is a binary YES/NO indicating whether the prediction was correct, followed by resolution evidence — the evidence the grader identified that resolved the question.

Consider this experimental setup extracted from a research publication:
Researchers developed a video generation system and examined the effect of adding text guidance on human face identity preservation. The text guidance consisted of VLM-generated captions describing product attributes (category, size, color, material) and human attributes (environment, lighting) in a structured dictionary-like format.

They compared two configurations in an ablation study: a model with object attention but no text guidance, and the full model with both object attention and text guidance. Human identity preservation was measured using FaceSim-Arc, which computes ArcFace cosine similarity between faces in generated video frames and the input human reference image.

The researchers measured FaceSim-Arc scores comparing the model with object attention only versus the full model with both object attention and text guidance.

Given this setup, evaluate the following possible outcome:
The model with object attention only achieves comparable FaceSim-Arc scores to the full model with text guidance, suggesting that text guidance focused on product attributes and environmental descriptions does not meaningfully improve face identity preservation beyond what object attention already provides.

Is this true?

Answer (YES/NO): YES